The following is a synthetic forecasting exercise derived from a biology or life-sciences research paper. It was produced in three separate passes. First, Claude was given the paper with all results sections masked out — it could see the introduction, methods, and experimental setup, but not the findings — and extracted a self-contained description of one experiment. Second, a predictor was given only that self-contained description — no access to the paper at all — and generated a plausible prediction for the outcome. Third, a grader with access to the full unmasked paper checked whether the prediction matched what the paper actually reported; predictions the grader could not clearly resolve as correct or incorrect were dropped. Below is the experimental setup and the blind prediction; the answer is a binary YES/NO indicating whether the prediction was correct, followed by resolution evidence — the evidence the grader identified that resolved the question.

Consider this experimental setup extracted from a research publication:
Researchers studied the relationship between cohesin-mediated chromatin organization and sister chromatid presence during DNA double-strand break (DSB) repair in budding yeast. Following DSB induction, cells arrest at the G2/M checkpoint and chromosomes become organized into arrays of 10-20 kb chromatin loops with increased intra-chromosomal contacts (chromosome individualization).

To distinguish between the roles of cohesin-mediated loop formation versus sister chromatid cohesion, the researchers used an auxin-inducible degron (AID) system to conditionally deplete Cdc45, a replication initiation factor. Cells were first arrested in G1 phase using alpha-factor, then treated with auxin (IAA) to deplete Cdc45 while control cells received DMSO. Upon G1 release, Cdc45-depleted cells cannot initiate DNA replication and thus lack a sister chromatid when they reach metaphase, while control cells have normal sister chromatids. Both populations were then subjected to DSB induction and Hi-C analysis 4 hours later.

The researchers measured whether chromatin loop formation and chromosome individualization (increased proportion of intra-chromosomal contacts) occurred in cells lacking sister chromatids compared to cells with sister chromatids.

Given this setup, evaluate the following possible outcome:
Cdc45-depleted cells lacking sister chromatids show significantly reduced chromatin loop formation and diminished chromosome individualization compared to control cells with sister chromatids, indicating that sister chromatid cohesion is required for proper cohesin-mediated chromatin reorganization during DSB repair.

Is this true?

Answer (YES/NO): NO